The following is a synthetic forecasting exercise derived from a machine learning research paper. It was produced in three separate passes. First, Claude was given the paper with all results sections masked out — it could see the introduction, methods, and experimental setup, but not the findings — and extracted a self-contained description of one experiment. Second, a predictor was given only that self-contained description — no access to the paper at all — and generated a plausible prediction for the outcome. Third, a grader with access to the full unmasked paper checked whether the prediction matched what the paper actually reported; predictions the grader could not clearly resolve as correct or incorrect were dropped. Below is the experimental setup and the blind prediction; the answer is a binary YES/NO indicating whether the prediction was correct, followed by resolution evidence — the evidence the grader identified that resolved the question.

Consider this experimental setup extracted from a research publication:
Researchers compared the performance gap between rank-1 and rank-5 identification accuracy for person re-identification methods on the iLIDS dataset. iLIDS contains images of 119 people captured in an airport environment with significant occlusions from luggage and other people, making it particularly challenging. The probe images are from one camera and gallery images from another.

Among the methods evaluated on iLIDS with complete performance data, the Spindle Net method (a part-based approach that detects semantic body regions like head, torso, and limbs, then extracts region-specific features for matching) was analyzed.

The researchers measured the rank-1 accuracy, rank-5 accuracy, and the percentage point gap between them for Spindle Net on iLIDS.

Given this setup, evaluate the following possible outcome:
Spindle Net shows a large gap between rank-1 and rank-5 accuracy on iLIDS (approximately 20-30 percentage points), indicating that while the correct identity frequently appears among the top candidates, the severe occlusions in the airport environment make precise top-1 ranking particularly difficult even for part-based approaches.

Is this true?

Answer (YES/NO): YES